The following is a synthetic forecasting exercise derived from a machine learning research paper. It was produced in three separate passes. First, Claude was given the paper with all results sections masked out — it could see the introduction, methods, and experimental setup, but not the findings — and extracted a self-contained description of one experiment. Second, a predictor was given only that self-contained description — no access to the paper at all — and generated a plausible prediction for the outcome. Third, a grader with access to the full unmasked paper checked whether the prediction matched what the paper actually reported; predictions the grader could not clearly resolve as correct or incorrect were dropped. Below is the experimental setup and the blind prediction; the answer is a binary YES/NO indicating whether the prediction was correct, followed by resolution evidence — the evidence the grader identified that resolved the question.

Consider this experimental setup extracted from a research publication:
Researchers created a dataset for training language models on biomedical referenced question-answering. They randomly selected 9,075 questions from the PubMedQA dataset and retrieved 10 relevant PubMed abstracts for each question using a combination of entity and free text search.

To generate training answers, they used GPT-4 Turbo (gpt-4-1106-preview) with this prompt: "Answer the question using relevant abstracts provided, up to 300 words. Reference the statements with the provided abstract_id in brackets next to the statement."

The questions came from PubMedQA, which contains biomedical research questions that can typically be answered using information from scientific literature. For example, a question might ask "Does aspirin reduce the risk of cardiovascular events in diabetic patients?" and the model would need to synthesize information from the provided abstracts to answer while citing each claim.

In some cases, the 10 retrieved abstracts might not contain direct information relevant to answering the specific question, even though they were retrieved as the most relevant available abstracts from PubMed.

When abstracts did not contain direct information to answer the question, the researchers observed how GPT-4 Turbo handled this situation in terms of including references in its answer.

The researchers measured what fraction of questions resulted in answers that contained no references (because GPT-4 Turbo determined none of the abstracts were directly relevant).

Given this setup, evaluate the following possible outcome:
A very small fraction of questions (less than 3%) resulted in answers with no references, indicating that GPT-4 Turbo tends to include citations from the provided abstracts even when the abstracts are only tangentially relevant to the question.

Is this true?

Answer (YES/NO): YES